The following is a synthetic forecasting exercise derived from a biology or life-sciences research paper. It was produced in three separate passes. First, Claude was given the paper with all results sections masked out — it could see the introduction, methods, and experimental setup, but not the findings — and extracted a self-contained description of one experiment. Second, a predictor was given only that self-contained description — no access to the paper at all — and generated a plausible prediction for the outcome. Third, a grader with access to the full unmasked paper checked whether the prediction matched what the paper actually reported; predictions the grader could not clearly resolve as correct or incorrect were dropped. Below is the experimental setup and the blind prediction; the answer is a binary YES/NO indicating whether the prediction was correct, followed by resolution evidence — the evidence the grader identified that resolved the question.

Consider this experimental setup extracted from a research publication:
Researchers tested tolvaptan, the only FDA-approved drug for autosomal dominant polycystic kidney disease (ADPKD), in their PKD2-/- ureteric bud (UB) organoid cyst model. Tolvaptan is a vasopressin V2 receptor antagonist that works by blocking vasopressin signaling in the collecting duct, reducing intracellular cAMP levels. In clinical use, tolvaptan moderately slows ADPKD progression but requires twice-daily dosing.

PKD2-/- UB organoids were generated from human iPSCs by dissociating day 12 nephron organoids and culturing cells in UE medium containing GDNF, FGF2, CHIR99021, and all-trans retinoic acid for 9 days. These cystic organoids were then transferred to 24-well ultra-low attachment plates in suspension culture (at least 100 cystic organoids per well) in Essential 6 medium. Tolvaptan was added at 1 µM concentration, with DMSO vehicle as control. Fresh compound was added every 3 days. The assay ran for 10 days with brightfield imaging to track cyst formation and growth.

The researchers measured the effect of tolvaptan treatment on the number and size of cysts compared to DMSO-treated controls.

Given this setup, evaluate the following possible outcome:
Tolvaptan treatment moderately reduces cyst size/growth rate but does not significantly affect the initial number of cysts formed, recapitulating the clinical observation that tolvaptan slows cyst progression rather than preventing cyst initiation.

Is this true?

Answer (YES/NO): NO